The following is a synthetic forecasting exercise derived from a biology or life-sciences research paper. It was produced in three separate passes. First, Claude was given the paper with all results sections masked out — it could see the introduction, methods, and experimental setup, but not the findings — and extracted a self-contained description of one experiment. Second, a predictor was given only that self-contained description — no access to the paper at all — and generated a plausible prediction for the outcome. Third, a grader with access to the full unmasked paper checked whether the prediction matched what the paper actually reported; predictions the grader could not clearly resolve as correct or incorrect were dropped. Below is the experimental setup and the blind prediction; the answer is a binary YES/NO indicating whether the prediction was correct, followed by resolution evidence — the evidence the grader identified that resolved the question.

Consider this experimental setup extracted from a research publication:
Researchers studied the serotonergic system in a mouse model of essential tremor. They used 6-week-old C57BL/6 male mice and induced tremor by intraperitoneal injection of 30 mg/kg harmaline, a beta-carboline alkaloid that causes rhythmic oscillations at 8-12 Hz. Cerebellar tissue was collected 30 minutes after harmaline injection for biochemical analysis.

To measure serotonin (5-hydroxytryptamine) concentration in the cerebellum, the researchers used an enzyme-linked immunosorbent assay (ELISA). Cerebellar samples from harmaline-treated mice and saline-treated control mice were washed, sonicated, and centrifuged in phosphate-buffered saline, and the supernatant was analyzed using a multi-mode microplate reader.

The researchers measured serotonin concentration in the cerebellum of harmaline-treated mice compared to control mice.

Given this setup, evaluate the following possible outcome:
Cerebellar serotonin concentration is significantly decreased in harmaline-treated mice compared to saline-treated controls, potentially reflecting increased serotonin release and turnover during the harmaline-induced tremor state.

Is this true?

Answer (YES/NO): YES